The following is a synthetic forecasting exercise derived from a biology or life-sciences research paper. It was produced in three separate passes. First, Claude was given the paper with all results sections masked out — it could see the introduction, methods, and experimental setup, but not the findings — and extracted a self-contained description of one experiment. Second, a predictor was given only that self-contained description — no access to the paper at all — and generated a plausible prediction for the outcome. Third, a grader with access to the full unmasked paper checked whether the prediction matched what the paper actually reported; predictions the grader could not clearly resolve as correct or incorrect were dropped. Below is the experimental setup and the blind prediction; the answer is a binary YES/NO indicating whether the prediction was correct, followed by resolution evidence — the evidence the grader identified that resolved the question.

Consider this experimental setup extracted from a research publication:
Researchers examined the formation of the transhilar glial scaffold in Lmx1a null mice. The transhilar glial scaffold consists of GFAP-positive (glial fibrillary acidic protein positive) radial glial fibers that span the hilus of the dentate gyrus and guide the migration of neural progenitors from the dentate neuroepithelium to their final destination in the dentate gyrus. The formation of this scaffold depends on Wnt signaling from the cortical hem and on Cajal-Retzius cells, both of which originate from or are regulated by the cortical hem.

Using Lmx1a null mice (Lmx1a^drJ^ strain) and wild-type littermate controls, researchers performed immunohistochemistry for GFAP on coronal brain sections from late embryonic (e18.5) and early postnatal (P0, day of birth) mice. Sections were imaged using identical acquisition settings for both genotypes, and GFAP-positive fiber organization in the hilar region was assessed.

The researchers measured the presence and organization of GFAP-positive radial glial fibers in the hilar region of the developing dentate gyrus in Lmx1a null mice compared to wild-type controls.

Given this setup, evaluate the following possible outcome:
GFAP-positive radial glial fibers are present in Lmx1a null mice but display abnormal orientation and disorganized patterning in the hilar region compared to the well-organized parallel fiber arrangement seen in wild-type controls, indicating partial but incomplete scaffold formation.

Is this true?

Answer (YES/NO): NO